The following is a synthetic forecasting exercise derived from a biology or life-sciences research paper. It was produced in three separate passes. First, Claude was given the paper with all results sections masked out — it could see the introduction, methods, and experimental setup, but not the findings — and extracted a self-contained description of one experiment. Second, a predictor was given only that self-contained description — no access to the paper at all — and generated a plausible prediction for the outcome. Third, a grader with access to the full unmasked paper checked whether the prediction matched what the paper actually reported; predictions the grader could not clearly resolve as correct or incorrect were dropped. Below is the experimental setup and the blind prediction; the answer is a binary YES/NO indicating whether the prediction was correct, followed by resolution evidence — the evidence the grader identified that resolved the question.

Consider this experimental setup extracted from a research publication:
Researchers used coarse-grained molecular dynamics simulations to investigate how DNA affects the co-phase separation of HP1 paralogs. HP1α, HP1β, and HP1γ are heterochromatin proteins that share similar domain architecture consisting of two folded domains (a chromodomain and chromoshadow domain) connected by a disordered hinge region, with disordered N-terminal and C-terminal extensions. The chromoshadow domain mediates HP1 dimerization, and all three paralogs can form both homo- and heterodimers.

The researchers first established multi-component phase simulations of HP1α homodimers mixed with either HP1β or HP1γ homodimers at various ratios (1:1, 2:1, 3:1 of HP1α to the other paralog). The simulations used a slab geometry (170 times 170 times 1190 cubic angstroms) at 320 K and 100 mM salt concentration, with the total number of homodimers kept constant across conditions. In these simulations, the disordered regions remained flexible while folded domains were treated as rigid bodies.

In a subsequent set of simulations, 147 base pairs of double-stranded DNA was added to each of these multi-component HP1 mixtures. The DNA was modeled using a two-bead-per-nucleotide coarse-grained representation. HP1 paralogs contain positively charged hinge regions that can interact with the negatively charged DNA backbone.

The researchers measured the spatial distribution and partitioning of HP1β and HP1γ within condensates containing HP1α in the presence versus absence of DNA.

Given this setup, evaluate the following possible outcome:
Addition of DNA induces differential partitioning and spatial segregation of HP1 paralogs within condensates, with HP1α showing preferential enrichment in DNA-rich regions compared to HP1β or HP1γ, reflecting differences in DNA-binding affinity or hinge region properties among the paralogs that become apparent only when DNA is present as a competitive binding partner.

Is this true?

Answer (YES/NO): YES